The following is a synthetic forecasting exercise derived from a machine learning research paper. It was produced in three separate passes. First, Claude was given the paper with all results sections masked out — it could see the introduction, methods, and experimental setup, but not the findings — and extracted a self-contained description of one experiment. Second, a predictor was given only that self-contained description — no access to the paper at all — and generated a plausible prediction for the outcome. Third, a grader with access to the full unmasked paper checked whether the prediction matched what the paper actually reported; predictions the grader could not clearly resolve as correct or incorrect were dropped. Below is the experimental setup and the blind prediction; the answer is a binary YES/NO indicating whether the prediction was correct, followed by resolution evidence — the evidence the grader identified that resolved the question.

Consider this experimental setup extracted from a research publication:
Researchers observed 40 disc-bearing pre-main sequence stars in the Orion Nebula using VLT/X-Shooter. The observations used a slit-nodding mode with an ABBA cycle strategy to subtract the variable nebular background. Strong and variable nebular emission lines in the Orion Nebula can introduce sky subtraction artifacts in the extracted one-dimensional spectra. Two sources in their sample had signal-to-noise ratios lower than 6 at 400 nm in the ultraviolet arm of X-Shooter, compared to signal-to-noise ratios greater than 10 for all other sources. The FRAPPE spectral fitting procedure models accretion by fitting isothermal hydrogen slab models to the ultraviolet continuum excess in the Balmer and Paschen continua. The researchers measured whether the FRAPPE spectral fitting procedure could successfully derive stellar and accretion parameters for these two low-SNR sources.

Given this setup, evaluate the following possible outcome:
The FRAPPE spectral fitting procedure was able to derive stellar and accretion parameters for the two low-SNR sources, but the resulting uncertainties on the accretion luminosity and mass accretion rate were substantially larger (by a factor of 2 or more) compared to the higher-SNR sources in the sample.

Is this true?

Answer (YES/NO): NO